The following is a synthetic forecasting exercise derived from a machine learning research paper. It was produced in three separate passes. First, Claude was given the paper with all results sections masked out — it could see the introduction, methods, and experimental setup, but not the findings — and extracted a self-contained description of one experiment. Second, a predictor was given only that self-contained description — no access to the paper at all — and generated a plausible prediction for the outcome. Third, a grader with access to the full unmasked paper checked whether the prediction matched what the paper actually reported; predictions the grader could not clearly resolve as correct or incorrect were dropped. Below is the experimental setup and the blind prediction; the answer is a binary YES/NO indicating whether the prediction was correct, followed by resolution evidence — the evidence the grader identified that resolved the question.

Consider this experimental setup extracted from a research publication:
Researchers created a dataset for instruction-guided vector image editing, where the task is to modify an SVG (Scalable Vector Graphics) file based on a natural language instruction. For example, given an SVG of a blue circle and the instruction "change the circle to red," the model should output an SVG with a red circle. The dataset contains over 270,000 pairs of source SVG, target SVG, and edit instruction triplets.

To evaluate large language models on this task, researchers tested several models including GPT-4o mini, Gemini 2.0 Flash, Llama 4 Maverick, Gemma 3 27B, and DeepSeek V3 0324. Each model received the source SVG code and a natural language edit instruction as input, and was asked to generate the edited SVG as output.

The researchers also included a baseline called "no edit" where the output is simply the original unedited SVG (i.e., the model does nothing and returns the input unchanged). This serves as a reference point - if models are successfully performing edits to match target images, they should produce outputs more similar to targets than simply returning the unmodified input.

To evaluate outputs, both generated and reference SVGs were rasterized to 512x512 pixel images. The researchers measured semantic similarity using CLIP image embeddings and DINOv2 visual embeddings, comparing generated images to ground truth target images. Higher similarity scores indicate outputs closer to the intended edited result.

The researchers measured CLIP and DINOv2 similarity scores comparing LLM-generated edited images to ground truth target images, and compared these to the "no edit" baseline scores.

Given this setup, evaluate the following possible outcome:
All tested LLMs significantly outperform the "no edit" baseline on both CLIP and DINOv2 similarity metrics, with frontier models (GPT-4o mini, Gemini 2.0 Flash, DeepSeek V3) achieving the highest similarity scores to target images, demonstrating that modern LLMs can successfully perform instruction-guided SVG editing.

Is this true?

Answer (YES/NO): NO